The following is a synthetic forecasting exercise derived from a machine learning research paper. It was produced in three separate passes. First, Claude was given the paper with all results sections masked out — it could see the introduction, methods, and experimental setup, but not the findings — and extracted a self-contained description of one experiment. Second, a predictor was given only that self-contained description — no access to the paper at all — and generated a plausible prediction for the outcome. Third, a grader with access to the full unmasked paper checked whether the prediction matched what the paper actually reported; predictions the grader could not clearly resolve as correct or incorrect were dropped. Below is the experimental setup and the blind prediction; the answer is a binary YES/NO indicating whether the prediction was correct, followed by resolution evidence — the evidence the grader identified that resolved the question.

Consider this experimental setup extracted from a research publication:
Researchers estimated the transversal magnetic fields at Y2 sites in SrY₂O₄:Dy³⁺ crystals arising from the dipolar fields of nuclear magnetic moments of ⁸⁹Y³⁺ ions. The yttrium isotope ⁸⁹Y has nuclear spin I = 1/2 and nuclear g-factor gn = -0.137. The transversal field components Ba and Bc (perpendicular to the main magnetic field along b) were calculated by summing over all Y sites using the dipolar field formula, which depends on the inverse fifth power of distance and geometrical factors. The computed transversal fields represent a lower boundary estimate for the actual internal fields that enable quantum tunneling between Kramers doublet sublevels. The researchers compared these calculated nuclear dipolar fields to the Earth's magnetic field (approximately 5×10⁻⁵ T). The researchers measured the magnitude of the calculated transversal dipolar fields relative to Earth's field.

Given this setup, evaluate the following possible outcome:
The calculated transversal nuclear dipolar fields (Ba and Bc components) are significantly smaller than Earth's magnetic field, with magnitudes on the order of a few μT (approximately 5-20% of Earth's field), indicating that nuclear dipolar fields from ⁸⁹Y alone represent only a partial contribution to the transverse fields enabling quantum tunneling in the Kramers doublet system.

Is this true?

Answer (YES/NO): YES